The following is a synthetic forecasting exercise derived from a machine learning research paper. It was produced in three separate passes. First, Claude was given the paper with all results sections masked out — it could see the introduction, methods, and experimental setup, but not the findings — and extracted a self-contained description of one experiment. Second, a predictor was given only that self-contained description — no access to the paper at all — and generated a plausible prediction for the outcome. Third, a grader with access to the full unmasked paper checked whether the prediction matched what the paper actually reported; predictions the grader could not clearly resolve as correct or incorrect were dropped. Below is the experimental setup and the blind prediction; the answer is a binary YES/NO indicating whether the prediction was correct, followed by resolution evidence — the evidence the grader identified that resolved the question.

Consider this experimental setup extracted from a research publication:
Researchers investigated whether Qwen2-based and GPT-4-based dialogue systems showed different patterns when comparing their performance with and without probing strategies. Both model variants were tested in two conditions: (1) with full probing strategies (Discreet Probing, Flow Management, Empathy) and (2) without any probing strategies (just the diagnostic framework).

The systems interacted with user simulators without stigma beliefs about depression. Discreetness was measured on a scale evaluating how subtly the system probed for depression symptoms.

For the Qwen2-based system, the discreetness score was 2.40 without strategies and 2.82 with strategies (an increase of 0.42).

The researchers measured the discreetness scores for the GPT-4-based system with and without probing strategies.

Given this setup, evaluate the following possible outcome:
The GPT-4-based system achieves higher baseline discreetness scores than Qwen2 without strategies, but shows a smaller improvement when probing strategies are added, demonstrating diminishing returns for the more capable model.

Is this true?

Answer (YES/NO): NO